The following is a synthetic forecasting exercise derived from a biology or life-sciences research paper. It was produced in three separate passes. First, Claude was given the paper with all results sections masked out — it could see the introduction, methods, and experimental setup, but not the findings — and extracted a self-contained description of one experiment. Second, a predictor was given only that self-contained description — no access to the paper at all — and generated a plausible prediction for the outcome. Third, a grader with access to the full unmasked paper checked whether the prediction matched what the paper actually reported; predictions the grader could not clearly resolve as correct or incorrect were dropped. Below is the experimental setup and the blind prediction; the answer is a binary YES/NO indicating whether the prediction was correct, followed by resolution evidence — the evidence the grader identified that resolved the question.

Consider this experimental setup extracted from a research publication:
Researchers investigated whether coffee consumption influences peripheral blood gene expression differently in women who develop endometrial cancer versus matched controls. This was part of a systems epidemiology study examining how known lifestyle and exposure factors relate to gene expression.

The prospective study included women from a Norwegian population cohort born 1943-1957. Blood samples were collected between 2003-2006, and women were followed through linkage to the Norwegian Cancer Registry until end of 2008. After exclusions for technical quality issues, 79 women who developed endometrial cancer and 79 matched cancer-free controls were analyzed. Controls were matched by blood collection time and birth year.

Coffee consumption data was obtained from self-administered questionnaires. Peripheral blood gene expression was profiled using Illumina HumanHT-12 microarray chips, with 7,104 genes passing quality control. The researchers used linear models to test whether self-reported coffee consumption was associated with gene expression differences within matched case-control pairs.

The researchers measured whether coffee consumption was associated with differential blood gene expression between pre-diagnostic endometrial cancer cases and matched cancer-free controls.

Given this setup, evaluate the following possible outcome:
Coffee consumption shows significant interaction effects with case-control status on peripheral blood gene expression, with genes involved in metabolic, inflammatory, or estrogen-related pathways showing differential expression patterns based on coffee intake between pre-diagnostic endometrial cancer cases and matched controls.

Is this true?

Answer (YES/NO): NO